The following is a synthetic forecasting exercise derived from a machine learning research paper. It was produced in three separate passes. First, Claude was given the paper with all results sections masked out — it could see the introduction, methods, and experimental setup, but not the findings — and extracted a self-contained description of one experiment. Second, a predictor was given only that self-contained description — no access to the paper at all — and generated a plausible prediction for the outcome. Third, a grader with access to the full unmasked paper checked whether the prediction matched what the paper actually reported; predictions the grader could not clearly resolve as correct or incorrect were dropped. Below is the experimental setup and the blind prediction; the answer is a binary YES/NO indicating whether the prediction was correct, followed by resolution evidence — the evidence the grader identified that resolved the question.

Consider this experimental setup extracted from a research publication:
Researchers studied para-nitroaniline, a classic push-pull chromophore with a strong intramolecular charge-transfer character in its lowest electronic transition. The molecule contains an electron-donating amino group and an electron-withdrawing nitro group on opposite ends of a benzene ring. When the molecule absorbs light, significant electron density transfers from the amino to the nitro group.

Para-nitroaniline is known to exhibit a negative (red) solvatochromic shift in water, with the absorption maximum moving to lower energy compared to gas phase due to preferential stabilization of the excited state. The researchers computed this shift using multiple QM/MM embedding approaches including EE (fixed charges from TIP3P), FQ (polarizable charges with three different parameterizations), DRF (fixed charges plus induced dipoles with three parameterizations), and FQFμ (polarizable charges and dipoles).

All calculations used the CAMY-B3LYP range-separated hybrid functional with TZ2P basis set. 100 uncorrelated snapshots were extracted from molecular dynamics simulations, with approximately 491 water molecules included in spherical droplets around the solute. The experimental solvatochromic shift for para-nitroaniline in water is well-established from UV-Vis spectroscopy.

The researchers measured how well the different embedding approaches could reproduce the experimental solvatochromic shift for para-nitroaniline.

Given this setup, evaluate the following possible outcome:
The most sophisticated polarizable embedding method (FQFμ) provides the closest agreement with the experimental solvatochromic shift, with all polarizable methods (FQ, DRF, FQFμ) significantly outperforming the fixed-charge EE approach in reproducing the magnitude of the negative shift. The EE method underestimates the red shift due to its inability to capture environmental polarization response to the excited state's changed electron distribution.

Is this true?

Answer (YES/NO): NO